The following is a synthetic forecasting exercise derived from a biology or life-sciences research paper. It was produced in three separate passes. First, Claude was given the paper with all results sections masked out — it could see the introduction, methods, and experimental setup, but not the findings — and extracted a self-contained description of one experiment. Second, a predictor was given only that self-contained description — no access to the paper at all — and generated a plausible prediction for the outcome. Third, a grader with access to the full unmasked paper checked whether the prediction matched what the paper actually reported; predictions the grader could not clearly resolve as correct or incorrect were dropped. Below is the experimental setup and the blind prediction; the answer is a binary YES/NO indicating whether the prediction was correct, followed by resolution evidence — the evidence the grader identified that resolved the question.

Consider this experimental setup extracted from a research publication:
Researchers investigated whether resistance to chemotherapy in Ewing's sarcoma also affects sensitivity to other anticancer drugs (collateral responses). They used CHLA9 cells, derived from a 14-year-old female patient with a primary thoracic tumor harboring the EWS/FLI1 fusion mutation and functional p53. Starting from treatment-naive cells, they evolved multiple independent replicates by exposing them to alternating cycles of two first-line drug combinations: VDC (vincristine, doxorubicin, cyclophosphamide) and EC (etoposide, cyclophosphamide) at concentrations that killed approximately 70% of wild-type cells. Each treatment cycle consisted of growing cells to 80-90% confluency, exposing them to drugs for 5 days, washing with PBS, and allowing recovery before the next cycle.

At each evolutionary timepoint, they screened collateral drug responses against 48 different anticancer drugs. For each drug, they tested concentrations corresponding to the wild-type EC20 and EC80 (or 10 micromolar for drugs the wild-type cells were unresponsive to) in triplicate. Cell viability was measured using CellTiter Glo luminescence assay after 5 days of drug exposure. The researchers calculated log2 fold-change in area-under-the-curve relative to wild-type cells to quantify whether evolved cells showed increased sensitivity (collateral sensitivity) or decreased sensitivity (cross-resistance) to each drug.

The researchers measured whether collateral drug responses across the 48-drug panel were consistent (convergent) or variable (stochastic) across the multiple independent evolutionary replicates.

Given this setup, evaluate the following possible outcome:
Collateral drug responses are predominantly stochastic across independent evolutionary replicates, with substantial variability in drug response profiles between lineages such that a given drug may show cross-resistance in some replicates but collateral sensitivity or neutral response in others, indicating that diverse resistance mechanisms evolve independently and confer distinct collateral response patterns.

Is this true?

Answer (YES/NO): YES